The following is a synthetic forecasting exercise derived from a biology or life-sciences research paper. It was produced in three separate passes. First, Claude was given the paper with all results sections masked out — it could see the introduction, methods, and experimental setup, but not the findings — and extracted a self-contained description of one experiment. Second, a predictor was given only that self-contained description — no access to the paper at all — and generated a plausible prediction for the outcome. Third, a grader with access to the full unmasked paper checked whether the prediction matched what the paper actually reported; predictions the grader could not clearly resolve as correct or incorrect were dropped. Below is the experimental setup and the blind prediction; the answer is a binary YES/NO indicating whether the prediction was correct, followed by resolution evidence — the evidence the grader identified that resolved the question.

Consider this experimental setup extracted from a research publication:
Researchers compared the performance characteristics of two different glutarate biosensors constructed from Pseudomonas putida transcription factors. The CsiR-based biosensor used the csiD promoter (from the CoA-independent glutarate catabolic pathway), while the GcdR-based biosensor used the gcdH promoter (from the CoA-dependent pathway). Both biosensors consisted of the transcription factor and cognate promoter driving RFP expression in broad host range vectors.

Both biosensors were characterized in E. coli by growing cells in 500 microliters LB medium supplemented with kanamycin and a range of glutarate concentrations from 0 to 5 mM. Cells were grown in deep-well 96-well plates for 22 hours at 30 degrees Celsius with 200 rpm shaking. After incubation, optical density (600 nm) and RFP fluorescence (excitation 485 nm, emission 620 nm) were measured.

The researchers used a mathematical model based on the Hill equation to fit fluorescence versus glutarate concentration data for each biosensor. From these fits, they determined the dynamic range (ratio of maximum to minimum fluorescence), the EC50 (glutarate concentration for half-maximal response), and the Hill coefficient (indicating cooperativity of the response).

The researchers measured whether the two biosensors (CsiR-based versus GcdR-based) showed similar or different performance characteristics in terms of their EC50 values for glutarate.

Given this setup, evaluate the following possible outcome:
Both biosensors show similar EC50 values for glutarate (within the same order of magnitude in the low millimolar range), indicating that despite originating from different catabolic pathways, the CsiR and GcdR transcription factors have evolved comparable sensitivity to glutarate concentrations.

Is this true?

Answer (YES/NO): NO